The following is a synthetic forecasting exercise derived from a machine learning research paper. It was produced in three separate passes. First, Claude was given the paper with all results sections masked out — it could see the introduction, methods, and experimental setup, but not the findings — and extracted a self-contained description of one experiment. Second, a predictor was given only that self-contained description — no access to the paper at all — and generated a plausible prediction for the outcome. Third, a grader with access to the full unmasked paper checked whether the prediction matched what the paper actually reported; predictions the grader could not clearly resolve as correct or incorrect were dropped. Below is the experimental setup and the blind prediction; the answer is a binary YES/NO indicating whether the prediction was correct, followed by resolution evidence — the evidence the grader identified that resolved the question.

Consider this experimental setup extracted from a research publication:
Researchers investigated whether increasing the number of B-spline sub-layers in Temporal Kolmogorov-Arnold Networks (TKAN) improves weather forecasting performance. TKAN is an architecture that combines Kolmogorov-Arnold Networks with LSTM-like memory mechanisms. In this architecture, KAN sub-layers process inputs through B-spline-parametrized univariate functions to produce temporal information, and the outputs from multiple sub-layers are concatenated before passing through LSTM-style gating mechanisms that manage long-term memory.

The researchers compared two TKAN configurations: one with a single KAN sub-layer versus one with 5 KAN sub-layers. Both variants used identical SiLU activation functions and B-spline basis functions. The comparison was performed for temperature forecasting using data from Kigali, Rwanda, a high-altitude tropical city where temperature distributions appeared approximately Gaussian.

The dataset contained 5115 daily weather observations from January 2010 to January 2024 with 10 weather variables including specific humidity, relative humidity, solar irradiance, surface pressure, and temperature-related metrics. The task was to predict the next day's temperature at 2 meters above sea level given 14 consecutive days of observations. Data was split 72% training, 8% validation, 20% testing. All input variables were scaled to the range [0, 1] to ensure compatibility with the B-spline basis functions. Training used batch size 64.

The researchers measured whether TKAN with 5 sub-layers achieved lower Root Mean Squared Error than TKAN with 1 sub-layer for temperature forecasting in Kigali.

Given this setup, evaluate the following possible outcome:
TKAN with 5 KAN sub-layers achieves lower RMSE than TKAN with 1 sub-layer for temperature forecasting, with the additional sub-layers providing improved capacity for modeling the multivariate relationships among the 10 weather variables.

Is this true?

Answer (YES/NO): NO